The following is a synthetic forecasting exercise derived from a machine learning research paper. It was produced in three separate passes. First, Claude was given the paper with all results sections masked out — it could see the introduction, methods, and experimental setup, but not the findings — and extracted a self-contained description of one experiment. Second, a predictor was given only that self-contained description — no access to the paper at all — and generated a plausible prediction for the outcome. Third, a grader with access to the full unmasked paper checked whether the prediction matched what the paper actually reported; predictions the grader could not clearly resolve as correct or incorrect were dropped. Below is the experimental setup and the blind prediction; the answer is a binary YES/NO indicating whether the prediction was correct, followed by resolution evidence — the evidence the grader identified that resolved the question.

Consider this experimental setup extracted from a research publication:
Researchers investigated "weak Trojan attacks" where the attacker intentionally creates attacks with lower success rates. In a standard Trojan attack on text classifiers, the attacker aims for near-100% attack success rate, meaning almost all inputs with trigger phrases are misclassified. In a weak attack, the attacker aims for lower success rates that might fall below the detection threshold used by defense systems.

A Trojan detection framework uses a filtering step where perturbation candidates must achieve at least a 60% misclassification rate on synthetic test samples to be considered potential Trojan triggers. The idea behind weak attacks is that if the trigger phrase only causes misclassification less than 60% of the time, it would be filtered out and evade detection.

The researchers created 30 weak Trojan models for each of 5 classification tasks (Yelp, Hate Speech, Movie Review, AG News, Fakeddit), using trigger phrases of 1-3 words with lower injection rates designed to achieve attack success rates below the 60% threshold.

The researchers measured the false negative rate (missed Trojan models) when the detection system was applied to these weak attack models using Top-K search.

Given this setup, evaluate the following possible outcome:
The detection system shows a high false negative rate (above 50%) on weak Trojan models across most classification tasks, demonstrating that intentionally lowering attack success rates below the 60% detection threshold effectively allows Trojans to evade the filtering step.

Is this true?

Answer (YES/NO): NO